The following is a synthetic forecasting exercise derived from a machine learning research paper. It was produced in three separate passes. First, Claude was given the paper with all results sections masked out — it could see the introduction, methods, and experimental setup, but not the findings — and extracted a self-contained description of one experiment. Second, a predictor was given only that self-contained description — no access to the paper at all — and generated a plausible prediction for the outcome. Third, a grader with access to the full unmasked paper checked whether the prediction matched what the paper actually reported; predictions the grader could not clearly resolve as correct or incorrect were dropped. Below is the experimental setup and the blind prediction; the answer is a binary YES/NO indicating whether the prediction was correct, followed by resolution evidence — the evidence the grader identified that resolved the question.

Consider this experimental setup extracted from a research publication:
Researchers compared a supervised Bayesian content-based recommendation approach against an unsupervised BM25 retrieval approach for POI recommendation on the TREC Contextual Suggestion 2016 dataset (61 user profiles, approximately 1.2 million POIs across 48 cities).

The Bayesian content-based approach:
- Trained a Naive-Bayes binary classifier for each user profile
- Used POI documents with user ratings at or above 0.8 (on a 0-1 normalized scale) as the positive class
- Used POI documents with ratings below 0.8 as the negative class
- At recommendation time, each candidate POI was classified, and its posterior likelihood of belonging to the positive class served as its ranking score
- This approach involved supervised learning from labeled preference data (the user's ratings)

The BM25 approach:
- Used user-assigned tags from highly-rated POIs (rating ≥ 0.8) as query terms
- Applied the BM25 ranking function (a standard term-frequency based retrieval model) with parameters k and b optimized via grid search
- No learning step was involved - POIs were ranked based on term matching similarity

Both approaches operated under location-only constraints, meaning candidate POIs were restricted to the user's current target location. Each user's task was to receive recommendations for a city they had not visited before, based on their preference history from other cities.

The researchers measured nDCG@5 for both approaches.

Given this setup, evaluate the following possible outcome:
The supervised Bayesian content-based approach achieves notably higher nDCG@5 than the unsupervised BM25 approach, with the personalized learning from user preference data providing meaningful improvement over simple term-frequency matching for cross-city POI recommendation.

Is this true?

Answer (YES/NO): NO